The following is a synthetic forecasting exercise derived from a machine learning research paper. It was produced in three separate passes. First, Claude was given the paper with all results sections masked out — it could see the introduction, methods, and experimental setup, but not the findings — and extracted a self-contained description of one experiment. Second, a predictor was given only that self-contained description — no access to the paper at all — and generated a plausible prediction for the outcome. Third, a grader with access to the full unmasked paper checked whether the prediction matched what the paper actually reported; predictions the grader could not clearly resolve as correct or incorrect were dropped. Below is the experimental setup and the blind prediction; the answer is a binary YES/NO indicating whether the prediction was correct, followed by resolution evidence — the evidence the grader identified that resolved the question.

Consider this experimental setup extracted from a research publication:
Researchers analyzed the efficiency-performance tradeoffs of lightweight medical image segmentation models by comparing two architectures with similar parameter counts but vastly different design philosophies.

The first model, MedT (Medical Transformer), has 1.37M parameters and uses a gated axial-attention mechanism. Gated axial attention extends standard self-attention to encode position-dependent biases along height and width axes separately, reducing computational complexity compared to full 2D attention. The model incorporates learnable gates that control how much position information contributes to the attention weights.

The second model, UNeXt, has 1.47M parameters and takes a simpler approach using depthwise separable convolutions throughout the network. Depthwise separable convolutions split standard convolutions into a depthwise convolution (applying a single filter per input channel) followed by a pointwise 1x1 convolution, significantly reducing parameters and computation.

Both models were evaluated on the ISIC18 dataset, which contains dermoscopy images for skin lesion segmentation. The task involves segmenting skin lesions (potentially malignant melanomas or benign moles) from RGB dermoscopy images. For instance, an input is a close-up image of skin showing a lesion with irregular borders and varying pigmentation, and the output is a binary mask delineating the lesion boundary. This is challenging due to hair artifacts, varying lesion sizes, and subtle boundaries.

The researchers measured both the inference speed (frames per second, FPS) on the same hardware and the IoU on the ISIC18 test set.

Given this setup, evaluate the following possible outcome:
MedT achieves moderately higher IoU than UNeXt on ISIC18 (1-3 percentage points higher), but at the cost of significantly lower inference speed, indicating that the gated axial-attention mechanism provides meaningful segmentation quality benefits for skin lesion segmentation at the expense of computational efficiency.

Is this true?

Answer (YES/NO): NO